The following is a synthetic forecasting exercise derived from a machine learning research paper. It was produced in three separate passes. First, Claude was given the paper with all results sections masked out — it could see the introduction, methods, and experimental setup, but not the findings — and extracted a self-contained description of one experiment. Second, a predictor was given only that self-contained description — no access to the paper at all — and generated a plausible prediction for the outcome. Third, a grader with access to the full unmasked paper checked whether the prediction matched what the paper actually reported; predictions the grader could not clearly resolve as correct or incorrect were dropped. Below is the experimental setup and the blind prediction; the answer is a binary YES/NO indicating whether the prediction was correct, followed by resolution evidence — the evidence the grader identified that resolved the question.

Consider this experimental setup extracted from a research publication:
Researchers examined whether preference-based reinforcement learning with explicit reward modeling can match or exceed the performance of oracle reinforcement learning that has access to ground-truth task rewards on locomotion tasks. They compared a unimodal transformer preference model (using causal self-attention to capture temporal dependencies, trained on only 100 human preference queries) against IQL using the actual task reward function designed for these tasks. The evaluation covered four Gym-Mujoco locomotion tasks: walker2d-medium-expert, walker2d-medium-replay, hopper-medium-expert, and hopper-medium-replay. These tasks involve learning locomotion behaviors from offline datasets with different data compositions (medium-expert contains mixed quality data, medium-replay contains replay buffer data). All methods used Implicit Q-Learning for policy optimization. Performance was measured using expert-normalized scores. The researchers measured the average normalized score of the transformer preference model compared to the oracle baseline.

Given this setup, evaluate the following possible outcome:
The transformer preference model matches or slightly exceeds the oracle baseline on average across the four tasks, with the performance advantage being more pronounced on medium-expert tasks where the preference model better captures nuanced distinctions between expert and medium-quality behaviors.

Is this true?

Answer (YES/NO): NO